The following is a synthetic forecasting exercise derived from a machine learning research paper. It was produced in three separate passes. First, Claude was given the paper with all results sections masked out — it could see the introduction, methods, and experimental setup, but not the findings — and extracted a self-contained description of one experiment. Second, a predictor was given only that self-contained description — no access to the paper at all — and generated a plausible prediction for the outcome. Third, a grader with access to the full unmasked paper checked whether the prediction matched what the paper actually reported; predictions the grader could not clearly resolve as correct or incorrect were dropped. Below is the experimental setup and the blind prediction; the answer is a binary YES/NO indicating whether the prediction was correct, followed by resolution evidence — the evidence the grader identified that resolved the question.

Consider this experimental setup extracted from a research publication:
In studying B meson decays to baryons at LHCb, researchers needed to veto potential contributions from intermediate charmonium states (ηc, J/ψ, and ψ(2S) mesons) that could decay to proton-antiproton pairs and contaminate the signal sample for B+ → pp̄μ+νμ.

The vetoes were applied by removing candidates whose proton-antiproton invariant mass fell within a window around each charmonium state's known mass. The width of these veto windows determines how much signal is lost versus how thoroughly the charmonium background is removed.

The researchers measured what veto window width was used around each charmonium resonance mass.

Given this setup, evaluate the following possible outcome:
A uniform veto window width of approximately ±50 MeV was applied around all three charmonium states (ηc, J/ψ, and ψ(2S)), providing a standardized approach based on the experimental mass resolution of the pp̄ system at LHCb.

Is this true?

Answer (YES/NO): YES